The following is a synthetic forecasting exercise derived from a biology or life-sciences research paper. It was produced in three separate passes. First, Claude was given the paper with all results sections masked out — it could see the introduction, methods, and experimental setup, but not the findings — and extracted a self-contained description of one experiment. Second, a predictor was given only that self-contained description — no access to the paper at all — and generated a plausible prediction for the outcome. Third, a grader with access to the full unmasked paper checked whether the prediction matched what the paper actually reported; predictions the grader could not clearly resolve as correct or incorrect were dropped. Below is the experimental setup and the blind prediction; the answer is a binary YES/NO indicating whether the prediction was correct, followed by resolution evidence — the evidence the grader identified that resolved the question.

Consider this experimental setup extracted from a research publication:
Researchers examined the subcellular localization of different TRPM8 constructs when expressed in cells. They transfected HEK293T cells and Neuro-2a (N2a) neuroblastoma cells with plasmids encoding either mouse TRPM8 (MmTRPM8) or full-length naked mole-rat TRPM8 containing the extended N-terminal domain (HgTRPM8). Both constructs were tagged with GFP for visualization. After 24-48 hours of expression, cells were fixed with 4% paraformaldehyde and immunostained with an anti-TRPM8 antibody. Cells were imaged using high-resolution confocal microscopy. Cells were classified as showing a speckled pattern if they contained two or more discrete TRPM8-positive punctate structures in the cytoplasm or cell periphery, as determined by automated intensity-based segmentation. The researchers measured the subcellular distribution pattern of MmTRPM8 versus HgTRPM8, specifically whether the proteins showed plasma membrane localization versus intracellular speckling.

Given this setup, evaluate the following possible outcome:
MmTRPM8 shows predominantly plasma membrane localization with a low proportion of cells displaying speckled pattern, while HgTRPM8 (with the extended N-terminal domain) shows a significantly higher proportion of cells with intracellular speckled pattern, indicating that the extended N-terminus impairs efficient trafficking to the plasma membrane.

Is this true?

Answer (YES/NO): NO